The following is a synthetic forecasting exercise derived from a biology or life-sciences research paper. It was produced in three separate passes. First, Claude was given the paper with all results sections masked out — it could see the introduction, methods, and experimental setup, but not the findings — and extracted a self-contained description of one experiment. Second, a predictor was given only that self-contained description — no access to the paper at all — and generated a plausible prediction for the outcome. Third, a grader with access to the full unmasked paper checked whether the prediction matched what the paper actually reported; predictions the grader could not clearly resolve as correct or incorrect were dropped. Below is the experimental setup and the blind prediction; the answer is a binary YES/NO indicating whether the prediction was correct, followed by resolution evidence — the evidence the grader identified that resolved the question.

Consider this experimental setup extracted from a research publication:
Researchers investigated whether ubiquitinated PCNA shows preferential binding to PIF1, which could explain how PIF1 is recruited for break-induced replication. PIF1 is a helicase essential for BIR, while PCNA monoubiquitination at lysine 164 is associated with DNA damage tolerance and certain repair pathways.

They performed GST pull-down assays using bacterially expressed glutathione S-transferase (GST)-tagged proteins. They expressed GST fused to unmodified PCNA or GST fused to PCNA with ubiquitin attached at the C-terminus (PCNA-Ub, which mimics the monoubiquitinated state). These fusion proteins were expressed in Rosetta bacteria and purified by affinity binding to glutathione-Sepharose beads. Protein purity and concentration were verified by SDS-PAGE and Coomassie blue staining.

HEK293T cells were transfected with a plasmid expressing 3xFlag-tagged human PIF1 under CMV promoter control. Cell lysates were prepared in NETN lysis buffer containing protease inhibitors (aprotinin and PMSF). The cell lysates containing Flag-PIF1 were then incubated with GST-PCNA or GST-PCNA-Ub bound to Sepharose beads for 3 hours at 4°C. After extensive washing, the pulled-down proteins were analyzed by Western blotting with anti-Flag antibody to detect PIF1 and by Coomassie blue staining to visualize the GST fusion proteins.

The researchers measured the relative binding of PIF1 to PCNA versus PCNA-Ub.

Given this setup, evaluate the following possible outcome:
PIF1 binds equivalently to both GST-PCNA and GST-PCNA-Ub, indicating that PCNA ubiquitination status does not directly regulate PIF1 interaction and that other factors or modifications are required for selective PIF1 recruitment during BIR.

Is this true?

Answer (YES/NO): NO